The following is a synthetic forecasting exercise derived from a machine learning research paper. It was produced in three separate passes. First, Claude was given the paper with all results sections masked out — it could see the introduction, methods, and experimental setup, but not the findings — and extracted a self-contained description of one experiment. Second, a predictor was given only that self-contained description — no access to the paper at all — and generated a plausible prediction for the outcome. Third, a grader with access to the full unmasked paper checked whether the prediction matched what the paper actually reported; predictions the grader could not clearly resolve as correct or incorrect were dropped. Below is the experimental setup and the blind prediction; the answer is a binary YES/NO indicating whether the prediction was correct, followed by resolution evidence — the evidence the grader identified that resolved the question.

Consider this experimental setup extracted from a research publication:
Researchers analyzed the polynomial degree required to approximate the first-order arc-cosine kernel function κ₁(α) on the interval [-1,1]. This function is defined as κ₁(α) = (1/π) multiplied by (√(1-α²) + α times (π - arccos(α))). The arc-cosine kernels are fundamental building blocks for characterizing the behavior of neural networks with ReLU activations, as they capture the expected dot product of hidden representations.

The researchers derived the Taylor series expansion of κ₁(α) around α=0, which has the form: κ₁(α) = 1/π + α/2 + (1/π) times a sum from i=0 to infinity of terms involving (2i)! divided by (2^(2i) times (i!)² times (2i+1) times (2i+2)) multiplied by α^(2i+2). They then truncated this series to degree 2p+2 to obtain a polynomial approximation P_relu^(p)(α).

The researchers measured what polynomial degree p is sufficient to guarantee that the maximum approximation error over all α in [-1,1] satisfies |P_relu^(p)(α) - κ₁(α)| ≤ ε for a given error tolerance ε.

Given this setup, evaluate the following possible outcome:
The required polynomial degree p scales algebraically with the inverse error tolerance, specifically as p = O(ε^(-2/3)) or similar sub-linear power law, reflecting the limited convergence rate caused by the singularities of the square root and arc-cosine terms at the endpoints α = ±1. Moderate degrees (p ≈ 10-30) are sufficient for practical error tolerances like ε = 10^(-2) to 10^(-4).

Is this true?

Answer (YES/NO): YES